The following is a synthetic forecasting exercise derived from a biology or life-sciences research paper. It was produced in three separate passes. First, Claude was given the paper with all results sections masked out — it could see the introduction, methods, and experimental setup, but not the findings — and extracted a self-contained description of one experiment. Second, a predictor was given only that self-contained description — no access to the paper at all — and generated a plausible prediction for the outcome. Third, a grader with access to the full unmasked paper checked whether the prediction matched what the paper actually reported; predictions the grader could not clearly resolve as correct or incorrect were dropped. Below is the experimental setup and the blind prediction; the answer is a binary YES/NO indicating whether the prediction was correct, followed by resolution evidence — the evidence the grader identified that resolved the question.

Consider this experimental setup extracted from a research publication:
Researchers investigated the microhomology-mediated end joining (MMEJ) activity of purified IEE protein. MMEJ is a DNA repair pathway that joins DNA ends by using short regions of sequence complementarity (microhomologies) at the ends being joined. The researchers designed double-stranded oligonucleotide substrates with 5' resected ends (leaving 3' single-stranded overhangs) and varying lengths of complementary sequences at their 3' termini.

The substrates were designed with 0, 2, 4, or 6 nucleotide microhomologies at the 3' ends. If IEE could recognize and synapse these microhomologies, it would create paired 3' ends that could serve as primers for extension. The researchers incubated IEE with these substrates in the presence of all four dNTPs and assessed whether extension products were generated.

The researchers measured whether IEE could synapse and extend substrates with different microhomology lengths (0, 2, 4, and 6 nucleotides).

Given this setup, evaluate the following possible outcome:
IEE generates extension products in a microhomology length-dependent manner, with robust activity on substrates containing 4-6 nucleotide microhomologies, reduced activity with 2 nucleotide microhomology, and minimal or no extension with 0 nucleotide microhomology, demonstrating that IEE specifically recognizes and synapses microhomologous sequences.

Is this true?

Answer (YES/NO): NO